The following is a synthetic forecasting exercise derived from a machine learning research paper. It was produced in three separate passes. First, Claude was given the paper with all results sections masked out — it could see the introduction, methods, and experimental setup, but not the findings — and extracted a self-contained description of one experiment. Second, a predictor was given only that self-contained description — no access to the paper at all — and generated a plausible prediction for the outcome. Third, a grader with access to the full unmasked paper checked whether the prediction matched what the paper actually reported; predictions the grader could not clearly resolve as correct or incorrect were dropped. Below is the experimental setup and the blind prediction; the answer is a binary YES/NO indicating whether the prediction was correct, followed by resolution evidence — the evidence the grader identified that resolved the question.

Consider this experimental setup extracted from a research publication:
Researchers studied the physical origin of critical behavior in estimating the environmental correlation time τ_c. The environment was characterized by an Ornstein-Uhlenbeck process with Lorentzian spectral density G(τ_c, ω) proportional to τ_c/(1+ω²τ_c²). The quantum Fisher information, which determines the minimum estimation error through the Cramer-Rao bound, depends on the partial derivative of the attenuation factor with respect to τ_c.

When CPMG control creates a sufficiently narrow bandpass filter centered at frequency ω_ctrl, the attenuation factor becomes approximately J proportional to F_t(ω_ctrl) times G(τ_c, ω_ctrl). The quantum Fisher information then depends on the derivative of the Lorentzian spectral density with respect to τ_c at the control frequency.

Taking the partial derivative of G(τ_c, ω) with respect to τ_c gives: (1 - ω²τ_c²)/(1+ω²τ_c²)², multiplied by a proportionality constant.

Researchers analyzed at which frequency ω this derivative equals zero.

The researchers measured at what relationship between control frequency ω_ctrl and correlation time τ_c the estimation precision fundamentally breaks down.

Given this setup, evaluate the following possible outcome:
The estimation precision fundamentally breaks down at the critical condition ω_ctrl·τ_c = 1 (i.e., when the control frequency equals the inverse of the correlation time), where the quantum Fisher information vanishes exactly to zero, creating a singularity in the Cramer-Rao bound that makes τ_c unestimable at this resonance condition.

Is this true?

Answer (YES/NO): NO